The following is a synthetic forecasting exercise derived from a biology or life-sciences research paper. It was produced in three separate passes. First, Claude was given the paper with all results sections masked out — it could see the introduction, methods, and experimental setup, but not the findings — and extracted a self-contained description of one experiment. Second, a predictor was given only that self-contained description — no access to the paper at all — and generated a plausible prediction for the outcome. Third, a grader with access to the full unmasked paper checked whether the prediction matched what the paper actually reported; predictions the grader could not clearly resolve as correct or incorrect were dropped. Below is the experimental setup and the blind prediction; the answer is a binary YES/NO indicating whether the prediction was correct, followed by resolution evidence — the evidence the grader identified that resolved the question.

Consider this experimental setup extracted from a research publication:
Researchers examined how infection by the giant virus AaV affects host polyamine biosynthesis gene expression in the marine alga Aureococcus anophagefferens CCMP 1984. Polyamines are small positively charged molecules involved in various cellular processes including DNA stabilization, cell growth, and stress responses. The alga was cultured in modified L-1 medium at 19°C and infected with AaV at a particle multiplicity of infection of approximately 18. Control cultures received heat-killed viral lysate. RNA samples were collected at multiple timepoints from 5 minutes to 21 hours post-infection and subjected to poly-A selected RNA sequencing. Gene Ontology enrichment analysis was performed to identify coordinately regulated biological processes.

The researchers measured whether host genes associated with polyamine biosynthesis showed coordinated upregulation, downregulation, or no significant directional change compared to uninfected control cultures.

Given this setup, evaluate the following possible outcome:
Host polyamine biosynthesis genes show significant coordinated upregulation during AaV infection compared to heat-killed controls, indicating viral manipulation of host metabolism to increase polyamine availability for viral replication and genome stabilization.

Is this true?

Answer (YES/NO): YES